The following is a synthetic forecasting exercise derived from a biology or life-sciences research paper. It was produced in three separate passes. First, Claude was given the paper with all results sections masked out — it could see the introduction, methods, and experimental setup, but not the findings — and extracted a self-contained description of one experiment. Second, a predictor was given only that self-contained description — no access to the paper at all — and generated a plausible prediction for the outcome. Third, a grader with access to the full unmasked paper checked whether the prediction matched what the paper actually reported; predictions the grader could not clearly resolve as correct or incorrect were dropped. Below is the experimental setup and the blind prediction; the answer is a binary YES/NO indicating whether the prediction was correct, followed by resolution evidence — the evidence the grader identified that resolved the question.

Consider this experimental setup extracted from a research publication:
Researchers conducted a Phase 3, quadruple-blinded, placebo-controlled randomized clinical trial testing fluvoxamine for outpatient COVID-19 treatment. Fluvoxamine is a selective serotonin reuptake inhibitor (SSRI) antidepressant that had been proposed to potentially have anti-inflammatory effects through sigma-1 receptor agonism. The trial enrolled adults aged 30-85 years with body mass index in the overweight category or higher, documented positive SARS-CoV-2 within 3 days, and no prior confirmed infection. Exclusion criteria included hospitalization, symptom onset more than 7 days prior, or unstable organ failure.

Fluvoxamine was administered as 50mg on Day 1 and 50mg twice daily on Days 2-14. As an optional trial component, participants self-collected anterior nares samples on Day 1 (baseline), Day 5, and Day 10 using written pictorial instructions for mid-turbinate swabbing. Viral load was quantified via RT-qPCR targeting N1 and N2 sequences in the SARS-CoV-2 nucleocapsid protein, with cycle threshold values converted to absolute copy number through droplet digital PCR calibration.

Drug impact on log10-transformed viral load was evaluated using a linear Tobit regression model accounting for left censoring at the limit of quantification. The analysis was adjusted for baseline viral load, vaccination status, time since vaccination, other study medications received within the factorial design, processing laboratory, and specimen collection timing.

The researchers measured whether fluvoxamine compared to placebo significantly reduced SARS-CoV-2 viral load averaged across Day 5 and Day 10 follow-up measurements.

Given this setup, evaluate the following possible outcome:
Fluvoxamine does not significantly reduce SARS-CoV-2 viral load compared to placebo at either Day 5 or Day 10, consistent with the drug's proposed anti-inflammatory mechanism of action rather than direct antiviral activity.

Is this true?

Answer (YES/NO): YES